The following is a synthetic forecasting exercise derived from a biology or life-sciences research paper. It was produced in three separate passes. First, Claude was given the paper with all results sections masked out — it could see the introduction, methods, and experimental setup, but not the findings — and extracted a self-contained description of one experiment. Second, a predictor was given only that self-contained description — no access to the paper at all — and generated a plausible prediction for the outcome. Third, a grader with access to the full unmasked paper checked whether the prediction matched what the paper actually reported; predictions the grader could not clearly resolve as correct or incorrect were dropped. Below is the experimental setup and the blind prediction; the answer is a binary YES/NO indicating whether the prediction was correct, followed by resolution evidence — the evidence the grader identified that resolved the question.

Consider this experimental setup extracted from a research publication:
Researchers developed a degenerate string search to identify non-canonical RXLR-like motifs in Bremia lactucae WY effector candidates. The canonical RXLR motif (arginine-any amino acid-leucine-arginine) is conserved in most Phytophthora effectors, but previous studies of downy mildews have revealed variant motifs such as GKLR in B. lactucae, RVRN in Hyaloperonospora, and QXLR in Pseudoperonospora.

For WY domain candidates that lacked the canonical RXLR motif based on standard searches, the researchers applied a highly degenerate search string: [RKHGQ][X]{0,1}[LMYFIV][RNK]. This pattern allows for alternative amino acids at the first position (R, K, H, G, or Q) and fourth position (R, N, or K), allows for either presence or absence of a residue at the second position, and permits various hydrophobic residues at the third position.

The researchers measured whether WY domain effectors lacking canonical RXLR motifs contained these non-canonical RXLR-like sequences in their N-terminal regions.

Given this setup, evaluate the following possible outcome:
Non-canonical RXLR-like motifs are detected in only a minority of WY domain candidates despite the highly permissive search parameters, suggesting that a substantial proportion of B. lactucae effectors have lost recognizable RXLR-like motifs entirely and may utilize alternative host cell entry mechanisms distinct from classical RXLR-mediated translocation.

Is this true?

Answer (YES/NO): NO